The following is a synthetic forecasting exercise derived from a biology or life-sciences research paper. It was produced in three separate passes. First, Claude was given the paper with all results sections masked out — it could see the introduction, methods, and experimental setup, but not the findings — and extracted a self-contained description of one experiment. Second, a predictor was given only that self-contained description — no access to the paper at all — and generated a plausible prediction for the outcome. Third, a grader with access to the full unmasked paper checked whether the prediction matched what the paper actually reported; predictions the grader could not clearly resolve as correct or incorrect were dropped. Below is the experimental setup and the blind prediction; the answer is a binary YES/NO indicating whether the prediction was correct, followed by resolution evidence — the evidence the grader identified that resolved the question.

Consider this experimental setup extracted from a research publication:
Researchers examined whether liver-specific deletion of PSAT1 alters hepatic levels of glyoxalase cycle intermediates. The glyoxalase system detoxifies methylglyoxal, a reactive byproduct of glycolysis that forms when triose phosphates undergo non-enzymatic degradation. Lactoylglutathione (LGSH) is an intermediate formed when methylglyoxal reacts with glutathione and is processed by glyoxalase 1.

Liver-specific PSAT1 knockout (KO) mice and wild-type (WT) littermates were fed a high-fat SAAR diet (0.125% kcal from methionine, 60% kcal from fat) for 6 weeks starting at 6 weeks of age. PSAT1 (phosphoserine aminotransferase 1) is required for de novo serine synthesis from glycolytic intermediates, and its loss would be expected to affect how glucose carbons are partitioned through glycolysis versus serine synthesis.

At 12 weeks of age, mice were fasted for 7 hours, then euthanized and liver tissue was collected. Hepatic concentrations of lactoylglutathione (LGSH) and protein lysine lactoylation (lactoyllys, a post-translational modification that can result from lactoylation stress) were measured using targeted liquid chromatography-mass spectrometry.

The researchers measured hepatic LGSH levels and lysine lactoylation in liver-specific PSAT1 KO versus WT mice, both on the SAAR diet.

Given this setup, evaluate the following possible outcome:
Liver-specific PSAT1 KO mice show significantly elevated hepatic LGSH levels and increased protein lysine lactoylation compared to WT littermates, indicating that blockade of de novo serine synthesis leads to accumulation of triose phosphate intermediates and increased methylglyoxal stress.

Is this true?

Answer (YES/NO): NO